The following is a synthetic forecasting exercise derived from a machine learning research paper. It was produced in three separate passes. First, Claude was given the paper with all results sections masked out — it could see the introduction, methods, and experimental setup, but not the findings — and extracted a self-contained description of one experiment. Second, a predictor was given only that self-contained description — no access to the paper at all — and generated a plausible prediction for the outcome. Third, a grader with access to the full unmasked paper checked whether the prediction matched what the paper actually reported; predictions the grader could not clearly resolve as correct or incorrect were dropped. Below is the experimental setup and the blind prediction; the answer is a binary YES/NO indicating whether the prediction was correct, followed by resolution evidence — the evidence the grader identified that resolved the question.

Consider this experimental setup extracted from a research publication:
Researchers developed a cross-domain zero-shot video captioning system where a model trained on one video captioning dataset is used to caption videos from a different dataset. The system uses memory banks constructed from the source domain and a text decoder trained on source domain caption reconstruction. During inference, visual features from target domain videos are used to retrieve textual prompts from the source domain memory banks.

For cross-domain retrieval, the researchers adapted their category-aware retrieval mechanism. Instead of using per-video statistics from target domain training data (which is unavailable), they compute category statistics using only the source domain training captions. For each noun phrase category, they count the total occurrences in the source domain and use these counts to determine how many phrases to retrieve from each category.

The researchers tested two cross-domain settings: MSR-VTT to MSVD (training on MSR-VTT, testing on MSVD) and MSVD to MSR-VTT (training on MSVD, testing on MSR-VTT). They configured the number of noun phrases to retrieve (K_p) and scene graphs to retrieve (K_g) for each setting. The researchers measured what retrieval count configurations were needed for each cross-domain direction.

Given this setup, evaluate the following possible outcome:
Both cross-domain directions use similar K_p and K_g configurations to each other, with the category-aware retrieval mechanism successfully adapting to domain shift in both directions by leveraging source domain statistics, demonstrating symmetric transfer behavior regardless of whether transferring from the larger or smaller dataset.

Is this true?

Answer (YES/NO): NO